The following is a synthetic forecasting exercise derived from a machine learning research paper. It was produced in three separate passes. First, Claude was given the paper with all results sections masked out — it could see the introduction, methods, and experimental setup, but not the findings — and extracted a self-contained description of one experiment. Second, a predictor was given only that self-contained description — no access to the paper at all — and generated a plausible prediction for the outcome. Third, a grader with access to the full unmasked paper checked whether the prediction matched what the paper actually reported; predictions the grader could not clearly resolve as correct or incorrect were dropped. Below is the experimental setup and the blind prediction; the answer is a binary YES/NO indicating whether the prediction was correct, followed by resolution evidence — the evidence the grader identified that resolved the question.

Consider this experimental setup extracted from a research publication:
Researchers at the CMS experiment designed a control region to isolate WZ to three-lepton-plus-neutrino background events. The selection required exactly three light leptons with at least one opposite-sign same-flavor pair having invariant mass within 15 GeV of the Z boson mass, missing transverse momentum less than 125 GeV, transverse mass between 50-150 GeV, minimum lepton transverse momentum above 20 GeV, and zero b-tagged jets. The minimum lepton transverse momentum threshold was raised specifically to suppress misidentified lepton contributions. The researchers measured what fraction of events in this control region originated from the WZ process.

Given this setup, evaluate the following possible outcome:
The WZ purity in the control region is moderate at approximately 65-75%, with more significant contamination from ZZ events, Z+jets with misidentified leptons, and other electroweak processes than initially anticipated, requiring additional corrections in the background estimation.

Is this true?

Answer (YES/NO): NO